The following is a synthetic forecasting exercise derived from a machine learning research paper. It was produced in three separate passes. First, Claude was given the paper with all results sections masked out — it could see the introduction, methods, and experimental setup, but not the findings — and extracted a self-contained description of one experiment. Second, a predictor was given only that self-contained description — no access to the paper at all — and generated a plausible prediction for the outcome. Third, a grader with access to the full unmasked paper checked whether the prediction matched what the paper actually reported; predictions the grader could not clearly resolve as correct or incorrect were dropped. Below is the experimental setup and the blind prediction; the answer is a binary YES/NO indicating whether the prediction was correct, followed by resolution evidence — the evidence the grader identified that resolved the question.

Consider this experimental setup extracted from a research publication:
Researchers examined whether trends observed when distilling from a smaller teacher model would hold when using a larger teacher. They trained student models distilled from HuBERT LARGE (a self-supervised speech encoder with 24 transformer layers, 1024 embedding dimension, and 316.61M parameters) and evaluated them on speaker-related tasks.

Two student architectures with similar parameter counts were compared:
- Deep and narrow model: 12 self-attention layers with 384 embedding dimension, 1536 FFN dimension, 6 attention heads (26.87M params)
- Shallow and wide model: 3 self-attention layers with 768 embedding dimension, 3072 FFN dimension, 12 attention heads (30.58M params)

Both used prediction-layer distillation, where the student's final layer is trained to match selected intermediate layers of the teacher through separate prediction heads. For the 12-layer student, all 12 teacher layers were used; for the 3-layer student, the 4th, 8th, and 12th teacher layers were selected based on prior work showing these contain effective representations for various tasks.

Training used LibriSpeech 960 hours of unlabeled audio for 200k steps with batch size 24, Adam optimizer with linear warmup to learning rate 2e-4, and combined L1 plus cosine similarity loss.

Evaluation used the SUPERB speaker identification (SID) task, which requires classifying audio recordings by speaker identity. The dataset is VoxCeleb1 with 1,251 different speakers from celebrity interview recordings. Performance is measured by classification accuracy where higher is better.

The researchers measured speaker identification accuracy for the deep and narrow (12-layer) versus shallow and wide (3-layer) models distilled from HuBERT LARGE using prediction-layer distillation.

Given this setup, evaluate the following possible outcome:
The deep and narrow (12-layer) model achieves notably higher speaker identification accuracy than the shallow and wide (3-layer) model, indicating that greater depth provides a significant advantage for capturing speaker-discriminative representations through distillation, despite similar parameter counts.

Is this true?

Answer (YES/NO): NO